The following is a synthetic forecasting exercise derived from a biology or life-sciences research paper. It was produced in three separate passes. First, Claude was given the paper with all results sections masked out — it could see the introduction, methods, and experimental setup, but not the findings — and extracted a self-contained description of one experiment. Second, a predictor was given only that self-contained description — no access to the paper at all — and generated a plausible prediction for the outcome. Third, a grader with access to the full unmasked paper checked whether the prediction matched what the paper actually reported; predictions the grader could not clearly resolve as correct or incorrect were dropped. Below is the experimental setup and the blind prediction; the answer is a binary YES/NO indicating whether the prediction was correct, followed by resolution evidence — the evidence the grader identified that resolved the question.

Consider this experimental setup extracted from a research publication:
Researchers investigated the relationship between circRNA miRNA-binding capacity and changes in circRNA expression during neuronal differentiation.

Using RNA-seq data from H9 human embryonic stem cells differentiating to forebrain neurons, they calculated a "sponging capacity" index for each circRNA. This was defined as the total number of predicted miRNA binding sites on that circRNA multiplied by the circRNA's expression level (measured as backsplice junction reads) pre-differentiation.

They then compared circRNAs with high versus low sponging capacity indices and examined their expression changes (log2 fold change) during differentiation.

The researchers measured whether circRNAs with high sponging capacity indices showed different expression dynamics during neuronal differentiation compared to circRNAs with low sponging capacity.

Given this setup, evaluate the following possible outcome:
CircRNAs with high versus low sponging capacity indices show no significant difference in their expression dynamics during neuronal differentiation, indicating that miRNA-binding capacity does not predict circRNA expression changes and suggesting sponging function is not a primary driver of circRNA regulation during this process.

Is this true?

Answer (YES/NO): YES